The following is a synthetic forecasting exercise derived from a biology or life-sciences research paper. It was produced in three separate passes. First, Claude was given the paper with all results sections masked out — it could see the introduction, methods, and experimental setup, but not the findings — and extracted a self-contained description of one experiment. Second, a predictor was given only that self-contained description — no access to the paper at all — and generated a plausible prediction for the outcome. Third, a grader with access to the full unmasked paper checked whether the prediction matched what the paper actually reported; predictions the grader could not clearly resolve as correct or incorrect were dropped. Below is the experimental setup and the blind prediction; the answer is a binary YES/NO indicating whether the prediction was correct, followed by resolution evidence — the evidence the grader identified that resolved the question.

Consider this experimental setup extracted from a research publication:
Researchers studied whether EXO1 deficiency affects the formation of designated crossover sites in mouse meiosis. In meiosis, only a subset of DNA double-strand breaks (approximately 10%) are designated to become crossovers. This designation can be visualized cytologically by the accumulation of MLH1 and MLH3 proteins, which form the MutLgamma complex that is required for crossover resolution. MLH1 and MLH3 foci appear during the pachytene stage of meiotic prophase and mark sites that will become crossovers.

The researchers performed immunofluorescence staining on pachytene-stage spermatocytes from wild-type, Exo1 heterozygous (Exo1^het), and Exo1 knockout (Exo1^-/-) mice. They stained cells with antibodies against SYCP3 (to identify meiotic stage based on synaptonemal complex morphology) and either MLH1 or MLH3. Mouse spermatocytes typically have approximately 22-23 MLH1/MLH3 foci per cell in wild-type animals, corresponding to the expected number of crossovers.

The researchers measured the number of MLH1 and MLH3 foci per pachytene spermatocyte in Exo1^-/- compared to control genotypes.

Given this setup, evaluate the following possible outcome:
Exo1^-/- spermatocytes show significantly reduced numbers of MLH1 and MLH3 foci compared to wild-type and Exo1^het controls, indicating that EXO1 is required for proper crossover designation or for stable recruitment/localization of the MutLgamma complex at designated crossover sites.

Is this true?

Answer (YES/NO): NO